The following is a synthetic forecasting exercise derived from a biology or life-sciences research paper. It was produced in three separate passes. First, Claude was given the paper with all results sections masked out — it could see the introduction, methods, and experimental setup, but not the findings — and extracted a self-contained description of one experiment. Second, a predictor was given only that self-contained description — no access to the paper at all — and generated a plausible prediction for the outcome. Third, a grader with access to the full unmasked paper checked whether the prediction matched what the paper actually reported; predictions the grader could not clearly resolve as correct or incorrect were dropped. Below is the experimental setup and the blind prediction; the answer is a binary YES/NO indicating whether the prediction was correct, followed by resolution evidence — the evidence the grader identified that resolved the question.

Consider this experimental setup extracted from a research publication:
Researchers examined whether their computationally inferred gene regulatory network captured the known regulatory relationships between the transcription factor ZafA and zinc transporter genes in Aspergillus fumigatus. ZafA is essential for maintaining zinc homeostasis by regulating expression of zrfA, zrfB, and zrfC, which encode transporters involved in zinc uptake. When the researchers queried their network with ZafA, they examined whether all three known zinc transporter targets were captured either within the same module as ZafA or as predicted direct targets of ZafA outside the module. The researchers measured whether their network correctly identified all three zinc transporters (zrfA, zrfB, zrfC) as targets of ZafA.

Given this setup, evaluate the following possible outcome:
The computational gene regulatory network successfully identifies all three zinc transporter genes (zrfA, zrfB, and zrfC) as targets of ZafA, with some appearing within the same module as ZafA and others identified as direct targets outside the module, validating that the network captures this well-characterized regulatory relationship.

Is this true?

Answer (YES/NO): YES